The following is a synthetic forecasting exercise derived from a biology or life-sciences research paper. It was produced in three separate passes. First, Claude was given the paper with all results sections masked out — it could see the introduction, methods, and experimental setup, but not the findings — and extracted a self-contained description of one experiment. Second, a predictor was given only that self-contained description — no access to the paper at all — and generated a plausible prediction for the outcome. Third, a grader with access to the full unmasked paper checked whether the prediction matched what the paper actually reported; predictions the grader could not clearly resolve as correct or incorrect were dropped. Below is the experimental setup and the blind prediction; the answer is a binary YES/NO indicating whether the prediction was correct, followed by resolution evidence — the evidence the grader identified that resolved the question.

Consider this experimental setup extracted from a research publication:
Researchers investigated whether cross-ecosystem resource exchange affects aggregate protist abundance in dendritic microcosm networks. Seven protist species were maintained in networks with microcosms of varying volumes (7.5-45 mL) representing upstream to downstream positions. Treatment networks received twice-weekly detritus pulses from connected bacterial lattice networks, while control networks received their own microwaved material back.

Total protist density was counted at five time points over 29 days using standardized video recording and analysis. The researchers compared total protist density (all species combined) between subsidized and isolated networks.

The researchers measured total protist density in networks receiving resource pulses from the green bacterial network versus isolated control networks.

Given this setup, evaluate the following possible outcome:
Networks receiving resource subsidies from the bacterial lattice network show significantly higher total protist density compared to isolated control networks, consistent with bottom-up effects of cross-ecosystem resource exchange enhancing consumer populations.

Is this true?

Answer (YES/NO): NO